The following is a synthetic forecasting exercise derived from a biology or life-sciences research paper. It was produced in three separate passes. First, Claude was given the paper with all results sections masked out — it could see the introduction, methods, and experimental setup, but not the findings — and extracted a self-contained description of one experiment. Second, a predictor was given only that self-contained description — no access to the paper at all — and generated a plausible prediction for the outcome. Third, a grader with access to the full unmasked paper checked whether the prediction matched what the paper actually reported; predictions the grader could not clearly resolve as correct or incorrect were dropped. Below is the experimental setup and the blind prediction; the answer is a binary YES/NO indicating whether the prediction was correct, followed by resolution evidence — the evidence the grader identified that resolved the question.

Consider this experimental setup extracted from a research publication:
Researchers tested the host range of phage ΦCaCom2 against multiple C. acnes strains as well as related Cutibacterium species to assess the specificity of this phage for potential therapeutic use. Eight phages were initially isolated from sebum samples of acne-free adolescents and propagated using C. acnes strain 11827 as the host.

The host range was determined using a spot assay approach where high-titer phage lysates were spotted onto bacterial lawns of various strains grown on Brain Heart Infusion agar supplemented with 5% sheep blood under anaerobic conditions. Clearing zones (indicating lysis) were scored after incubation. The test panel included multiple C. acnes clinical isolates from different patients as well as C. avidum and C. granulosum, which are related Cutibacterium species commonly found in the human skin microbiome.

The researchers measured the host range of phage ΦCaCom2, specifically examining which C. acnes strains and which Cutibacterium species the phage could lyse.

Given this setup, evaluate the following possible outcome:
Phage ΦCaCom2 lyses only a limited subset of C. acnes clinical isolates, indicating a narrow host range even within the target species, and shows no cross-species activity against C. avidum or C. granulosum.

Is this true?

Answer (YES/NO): NO